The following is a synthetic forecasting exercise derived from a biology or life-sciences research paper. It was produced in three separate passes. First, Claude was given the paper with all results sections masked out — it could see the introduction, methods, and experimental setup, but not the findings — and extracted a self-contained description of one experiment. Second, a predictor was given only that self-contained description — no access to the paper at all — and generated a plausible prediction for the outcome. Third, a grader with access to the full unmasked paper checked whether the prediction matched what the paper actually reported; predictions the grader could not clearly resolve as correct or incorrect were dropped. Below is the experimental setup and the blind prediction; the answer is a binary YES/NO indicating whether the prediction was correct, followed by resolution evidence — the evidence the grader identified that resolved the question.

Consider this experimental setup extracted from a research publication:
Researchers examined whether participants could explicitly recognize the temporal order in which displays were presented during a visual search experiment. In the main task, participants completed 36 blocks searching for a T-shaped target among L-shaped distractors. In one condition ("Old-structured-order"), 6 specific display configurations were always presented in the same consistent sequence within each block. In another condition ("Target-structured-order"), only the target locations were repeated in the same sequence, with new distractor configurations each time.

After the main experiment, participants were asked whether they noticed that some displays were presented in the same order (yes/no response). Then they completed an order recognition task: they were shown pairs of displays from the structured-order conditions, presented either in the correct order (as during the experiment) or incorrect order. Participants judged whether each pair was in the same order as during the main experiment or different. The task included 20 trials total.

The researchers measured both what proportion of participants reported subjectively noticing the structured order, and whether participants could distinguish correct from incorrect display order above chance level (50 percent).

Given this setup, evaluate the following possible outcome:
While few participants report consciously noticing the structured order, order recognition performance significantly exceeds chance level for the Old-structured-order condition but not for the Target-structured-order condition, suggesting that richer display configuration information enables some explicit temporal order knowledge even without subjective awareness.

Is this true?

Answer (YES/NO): NO